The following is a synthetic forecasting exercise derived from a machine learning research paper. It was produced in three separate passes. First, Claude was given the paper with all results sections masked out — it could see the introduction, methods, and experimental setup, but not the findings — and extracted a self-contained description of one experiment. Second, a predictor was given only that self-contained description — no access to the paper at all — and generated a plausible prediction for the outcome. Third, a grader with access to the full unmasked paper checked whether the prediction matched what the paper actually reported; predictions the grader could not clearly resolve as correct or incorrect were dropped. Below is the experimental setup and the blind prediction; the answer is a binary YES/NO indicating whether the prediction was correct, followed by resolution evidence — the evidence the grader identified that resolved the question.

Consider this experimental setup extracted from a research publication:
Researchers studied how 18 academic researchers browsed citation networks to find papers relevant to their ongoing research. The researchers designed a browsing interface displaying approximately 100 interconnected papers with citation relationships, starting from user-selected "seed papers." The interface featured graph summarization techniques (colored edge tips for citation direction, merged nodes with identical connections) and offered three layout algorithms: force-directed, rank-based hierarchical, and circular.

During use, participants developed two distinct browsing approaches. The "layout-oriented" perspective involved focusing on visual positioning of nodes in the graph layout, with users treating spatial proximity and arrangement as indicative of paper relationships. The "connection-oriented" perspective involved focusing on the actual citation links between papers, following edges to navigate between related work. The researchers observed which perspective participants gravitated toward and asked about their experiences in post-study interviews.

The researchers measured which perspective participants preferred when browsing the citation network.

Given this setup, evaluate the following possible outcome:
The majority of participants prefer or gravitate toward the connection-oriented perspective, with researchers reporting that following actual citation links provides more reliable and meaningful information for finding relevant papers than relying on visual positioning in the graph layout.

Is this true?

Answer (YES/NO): NO